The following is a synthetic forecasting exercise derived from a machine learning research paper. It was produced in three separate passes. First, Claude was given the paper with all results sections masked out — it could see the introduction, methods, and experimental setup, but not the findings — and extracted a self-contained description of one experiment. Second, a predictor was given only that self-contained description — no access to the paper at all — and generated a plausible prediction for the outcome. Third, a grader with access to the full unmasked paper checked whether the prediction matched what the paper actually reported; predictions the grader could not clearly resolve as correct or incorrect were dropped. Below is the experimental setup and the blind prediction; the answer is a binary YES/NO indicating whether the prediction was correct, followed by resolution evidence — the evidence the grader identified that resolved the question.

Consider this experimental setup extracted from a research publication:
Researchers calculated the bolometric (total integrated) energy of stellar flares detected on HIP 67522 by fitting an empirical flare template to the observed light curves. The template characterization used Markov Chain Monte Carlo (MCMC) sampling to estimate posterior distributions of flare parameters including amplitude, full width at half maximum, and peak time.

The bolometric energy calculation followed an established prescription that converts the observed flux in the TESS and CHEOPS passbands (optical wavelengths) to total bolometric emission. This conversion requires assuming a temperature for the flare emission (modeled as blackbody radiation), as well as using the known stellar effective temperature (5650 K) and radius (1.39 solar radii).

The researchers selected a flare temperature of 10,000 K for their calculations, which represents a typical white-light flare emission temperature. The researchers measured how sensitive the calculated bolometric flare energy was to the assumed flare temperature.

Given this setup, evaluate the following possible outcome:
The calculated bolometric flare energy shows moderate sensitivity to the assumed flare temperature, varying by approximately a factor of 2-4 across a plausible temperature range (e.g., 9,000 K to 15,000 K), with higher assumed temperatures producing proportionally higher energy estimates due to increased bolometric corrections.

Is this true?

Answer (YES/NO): NO